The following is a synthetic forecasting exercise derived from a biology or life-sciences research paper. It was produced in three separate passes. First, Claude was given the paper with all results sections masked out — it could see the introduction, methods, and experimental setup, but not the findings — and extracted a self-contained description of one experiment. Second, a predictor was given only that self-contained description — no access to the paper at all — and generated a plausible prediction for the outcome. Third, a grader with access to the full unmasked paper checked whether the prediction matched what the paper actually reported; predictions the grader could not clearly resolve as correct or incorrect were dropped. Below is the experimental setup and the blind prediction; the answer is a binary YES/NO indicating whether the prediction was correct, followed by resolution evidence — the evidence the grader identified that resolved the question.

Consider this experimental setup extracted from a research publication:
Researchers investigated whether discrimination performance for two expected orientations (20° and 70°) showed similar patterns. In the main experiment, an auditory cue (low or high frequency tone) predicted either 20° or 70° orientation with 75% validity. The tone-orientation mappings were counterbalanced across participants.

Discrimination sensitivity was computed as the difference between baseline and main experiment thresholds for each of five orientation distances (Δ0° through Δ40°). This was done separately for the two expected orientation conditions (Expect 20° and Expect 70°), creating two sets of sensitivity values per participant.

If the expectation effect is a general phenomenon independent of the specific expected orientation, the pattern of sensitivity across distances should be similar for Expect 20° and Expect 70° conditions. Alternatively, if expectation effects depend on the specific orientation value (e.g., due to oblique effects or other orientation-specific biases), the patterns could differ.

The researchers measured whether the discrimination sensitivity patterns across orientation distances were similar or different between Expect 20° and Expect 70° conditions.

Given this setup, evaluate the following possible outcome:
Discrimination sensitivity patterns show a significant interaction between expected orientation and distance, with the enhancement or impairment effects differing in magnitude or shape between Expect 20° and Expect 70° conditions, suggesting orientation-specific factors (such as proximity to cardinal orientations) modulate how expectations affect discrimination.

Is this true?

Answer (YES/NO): NO